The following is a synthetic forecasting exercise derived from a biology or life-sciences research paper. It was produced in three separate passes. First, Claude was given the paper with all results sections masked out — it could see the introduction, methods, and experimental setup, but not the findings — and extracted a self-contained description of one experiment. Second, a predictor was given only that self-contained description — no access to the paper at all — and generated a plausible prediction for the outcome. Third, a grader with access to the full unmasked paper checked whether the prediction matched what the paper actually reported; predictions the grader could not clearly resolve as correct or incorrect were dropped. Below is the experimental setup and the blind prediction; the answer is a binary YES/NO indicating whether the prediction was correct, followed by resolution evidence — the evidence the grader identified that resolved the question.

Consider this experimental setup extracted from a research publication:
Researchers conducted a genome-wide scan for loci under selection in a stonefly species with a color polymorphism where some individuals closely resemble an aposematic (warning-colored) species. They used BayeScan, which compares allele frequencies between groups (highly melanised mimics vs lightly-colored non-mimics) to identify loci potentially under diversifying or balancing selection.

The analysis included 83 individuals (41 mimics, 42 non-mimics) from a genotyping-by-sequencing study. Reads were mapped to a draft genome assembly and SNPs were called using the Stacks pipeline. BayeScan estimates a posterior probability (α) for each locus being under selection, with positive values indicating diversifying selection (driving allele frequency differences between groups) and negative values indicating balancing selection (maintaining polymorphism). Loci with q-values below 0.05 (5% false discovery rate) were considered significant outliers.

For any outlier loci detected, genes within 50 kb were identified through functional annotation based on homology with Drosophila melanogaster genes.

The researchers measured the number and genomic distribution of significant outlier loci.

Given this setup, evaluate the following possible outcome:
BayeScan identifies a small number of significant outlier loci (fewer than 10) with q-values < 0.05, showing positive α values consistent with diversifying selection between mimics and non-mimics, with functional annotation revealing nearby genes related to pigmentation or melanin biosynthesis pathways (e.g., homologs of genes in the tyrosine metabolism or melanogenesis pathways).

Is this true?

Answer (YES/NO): YES